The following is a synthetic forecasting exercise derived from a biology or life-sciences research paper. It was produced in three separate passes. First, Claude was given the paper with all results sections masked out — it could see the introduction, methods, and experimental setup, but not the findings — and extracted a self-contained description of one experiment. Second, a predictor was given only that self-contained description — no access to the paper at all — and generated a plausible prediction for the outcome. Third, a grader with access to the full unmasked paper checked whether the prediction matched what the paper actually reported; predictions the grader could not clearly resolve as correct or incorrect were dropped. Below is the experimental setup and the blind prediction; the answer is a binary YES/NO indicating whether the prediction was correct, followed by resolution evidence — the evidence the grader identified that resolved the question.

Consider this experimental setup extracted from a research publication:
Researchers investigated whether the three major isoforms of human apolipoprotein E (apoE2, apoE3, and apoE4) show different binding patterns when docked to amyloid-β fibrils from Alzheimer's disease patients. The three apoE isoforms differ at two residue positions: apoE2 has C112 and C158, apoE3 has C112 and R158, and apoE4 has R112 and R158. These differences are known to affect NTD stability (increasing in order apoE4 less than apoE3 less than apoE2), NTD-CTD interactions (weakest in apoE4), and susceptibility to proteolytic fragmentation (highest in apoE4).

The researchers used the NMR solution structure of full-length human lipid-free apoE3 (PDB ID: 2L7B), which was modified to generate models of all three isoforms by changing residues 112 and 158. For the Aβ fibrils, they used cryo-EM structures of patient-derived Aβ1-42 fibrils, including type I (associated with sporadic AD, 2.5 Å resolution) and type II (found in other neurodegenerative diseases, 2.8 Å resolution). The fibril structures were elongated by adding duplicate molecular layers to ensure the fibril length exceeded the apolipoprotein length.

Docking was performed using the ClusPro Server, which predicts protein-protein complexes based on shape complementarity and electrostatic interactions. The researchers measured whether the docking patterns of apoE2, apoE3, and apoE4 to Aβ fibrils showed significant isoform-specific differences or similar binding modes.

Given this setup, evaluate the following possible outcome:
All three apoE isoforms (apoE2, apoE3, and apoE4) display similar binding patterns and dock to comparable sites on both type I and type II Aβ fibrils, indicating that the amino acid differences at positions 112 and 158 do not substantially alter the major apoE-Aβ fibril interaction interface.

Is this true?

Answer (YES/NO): YES